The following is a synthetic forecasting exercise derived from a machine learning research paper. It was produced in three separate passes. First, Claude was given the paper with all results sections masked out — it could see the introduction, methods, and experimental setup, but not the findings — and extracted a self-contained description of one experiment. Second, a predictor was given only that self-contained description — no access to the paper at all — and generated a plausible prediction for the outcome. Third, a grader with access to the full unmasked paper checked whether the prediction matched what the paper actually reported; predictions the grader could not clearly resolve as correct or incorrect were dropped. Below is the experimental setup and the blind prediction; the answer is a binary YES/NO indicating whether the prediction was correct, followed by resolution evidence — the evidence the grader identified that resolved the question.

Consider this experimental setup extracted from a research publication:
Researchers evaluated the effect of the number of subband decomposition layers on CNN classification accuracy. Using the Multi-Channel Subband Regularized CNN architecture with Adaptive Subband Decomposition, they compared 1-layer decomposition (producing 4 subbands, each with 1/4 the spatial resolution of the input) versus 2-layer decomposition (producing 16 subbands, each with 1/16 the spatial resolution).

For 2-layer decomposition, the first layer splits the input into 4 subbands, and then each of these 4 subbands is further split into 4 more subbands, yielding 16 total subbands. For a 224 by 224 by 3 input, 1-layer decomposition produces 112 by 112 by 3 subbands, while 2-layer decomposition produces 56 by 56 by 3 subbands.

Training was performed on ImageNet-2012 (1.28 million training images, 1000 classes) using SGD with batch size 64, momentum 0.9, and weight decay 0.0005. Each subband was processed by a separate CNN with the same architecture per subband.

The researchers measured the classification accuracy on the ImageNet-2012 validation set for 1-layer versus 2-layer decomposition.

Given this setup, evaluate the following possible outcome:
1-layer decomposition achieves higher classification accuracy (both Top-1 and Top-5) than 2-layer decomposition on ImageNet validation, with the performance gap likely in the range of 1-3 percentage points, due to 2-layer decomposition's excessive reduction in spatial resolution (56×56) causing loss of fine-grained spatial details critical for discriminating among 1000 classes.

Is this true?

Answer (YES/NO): NO